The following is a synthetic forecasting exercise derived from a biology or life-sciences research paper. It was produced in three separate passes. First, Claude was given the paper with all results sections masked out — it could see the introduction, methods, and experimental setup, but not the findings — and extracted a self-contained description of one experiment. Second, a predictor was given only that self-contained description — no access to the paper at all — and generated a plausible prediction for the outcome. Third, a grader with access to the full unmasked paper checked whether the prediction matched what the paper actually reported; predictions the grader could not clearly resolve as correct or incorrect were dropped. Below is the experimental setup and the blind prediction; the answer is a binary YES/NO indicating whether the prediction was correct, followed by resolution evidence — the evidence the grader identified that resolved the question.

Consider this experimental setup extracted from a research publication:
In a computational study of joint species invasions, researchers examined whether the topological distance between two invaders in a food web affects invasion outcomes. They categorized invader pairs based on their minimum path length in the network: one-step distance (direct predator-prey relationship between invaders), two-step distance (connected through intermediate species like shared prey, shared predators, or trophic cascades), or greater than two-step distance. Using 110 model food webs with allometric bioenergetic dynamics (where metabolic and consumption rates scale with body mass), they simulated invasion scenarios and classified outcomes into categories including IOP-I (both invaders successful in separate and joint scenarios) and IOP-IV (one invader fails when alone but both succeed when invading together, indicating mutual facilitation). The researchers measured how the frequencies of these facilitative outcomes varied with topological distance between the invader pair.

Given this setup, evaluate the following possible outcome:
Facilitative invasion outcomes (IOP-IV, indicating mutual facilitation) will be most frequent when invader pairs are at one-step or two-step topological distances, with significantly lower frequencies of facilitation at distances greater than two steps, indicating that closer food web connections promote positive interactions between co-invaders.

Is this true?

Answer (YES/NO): NO